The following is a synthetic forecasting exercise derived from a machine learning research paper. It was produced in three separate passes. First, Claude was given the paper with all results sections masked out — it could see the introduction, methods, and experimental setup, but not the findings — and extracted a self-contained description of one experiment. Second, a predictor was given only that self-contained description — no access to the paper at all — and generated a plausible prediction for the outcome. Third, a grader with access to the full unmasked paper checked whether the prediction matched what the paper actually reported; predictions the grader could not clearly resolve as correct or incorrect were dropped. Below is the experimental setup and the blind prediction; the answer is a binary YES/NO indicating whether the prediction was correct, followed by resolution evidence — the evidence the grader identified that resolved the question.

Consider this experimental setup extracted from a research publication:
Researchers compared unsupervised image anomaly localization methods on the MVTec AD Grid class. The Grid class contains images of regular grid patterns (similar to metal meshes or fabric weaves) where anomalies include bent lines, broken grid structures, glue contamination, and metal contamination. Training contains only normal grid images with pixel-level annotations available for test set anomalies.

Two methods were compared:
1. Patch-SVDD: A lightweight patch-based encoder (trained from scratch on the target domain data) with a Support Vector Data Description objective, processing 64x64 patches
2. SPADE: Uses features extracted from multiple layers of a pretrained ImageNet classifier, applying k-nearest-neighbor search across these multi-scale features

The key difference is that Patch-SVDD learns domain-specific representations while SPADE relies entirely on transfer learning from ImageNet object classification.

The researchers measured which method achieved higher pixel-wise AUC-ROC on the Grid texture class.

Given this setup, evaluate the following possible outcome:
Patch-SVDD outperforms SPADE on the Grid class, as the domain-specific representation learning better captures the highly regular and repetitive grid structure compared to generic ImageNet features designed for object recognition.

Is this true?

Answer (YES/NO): YES